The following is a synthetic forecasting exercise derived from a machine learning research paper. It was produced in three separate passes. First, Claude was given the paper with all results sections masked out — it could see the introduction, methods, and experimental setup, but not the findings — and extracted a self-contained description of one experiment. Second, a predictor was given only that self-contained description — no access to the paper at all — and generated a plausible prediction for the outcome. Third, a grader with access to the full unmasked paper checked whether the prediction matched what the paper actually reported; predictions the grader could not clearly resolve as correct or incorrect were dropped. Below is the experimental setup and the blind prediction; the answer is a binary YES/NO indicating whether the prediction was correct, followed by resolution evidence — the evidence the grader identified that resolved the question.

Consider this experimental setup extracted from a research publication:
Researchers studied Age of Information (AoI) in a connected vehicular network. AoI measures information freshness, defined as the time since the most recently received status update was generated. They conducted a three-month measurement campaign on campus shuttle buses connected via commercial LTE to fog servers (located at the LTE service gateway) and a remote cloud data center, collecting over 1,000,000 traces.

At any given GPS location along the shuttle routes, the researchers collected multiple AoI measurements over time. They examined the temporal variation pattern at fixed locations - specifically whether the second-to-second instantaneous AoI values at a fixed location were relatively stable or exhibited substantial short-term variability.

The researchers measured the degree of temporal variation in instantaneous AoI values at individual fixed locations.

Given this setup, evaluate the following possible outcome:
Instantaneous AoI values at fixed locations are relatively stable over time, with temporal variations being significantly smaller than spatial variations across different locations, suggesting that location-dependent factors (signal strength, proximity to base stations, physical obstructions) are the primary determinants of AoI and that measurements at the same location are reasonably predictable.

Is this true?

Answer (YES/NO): NO